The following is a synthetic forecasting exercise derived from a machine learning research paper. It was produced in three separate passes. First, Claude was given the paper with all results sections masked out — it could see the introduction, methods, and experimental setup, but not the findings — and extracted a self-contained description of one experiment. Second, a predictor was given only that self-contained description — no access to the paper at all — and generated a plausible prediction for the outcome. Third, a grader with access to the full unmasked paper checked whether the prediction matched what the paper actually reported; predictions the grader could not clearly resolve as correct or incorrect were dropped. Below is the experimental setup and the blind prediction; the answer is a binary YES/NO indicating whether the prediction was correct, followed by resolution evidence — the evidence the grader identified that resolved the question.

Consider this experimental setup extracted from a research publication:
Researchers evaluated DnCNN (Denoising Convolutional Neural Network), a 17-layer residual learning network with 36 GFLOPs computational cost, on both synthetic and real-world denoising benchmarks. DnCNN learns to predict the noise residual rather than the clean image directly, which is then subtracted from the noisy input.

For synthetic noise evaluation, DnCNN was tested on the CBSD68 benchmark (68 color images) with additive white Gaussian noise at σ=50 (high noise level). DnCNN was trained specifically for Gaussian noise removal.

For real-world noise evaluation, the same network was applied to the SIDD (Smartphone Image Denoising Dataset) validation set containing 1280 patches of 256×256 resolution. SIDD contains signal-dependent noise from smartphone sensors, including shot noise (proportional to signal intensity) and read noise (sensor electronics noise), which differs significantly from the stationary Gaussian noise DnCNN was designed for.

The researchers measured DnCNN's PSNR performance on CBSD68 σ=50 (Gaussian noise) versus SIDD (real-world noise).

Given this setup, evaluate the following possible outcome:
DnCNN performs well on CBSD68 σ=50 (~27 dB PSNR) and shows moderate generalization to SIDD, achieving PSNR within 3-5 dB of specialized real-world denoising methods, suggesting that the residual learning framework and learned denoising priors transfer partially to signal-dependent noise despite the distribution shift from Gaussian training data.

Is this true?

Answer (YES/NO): NO